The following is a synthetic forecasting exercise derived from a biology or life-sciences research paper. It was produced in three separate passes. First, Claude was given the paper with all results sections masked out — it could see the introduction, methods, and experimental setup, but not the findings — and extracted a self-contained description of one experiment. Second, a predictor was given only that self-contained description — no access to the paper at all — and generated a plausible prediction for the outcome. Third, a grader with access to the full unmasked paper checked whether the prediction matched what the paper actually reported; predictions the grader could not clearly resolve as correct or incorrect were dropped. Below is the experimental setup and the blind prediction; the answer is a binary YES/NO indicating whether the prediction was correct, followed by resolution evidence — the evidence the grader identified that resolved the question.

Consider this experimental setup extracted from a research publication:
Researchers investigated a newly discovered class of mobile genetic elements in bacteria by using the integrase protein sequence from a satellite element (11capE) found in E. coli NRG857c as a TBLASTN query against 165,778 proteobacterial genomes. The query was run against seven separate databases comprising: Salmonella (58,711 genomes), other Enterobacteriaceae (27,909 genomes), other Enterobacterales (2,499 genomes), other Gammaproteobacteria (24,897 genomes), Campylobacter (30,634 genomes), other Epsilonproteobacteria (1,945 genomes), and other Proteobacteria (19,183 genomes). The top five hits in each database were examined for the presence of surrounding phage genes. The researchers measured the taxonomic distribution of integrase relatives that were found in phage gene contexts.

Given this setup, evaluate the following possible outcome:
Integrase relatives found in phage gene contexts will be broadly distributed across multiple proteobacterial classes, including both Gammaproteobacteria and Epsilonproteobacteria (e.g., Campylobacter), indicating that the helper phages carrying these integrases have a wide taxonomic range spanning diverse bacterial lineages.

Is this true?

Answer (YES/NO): NO